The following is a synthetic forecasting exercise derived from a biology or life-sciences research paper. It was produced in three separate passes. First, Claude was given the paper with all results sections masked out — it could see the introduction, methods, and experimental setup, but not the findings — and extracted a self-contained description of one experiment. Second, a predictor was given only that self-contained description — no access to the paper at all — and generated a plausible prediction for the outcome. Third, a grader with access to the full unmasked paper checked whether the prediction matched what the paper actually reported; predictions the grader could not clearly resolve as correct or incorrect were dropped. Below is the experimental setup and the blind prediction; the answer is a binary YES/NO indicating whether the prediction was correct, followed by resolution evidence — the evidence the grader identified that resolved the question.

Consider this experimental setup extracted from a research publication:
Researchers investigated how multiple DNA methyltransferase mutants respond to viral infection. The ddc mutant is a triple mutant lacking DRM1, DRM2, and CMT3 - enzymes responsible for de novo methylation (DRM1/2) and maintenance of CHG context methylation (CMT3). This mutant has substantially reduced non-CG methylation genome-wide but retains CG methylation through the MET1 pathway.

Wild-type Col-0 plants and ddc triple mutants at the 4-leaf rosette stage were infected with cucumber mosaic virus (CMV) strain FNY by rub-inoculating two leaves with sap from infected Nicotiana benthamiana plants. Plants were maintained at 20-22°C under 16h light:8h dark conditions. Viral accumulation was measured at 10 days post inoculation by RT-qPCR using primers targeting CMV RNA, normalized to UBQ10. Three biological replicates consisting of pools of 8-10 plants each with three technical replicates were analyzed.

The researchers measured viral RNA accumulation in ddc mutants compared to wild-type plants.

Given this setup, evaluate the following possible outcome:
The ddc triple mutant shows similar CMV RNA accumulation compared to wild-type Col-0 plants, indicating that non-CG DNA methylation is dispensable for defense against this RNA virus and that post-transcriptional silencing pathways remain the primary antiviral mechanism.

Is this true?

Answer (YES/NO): YES